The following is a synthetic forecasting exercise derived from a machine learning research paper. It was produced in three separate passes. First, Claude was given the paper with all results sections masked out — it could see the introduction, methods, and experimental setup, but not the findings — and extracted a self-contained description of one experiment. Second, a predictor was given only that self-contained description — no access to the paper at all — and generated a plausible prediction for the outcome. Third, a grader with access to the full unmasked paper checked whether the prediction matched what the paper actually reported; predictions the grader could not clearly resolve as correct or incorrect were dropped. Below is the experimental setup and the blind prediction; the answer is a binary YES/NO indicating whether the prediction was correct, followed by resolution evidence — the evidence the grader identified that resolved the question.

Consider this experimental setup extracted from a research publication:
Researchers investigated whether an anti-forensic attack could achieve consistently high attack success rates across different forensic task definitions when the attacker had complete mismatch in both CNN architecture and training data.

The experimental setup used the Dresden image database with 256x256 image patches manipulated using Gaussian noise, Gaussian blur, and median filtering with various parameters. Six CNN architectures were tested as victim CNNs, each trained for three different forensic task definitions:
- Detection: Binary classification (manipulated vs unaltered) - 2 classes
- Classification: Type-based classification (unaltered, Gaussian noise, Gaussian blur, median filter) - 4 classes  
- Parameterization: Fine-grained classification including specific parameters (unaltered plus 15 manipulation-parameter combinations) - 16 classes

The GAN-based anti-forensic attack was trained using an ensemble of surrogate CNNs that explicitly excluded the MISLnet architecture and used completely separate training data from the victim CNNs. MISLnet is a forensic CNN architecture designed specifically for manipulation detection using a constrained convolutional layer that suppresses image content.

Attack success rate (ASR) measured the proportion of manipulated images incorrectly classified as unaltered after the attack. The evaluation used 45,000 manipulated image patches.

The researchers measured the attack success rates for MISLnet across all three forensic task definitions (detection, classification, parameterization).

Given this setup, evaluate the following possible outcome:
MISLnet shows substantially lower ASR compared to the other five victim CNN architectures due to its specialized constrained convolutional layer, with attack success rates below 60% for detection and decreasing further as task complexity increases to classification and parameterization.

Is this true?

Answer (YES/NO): NO